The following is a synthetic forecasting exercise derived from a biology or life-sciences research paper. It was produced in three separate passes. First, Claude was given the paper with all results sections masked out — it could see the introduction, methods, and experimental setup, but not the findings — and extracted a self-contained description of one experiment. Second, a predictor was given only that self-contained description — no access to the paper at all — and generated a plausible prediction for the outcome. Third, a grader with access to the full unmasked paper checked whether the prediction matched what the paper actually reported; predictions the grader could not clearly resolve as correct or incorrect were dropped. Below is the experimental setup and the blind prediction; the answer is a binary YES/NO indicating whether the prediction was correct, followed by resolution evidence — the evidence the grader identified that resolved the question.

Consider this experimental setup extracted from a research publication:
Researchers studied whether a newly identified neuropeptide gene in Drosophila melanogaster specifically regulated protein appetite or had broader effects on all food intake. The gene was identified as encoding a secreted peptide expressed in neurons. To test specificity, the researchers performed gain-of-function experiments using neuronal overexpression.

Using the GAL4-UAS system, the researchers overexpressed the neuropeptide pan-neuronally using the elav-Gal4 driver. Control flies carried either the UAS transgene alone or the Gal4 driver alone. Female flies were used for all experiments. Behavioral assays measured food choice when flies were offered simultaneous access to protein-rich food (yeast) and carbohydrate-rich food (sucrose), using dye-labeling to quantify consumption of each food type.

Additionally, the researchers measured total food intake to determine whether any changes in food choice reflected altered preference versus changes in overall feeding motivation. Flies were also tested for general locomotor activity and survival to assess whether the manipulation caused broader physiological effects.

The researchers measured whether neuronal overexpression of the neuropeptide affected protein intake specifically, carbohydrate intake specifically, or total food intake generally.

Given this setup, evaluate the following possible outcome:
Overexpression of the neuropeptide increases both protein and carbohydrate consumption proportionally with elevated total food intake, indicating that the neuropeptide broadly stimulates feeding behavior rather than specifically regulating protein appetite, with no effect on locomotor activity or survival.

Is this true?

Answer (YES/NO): NO